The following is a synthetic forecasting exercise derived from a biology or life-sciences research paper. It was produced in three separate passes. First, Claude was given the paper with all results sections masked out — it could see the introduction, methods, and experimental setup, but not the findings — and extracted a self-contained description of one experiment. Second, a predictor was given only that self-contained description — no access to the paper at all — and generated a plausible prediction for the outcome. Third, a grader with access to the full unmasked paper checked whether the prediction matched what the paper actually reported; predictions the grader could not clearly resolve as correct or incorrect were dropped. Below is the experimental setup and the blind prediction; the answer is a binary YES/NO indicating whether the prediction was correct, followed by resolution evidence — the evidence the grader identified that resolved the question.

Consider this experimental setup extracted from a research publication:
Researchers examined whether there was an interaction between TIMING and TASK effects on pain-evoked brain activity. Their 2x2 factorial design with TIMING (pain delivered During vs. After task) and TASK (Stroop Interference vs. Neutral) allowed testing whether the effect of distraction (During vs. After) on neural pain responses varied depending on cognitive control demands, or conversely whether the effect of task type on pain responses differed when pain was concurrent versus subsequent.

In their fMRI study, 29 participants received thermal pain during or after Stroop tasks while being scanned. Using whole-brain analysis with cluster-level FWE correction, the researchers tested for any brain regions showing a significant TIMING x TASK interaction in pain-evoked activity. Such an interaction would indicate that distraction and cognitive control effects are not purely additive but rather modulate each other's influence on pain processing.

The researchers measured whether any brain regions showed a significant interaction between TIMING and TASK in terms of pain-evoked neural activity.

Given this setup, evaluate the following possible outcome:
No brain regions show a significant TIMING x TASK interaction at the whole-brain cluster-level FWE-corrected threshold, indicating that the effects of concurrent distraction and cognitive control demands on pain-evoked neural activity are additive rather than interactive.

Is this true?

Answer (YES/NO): YES